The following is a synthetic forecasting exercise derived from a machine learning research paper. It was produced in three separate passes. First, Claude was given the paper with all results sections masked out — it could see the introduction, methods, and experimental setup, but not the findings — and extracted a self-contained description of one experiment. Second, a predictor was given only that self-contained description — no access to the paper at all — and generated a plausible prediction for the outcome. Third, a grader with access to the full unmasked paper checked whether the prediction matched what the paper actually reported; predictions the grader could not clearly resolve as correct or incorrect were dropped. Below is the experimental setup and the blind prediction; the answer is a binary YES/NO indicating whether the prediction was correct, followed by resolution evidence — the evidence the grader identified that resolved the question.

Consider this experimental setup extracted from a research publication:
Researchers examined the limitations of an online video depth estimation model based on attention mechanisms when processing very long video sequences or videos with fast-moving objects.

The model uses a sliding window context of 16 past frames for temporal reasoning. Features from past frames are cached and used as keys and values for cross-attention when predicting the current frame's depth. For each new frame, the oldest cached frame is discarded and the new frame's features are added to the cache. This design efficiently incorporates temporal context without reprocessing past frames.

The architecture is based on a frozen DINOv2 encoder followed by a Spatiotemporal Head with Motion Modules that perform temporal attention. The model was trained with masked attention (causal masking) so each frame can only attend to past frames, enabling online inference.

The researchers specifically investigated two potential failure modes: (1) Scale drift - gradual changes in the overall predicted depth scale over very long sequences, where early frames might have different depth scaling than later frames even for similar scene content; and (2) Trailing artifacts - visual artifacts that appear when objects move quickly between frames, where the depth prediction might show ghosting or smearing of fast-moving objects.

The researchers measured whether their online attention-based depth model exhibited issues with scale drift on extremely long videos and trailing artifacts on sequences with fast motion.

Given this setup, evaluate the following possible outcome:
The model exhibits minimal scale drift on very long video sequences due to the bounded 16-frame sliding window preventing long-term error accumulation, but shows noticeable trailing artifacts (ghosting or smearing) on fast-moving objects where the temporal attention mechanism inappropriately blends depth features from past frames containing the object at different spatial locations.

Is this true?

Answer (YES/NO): NO